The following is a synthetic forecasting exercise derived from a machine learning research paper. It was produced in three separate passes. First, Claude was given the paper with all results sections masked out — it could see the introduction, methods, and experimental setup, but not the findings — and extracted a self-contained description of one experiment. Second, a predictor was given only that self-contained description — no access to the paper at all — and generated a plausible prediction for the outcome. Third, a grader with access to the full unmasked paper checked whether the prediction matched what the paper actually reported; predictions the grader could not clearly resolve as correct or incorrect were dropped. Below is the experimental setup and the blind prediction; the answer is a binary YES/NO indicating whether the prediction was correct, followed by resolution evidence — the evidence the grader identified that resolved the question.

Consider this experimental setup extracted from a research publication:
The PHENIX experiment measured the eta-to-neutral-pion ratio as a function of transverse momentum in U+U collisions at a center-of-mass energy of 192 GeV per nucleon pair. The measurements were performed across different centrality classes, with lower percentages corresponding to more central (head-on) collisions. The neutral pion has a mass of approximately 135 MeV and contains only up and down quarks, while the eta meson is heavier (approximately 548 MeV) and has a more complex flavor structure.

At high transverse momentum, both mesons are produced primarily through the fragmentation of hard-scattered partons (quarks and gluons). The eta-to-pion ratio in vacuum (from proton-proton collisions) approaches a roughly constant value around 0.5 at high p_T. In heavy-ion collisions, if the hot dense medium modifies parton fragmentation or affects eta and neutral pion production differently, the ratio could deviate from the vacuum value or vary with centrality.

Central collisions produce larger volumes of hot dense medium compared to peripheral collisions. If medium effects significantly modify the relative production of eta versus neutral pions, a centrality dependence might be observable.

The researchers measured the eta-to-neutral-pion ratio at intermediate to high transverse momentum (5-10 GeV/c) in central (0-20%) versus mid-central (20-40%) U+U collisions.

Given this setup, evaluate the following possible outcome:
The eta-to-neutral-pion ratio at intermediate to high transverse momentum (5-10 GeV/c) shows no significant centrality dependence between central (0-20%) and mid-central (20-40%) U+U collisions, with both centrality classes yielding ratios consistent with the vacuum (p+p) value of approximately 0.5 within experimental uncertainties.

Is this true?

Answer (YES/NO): YES